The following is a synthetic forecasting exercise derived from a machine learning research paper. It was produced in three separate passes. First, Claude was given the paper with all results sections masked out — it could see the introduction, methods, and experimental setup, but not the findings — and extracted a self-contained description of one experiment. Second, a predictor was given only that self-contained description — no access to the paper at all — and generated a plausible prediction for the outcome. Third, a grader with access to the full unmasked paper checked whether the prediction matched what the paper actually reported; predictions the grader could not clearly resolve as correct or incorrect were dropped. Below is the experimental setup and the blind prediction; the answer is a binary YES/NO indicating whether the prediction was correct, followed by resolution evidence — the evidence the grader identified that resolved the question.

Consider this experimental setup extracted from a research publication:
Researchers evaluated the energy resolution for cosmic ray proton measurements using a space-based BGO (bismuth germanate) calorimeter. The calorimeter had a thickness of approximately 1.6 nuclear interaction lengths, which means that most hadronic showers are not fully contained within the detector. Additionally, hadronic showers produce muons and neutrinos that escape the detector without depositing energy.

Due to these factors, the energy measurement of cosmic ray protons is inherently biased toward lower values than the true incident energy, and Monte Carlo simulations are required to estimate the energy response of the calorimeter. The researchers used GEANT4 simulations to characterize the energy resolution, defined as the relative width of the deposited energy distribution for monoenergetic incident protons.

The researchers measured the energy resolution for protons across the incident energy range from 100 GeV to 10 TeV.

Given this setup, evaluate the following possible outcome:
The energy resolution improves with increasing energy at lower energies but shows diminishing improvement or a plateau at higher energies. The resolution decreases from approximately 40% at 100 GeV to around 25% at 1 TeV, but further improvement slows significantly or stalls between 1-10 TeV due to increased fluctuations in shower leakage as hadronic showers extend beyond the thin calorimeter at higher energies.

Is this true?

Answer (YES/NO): NO